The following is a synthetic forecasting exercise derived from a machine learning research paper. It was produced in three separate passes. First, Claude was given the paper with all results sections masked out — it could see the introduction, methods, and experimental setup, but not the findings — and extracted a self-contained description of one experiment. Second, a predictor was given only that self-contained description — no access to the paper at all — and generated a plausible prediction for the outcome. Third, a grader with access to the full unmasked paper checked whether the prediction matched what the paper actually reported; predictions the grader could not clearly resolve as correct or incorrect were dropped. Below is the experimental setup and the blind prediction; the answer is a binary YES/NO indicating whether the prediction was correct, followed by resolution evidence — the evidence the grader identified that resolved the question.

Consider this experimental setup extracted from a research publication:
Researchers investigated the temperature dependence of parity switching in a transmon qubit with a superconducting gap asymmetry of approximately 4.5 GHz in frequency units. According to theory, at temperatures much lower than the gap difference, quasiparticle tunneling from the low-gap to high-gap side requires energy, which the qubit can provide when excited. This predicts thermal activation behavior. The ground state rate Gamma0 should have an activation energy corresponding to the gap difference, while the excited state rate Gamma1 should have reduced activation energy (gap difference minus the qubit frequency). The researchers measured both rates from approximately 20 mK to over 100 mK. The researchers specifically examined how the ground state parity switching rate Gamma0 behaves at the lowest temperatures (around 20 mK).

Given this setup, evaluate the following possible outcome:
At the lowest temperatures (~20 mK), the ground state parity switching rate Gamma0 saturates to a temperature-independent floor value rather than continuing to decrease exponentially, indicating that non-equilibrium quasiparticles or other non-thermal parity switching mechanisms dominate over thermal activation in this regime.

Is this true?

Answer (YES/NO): YES